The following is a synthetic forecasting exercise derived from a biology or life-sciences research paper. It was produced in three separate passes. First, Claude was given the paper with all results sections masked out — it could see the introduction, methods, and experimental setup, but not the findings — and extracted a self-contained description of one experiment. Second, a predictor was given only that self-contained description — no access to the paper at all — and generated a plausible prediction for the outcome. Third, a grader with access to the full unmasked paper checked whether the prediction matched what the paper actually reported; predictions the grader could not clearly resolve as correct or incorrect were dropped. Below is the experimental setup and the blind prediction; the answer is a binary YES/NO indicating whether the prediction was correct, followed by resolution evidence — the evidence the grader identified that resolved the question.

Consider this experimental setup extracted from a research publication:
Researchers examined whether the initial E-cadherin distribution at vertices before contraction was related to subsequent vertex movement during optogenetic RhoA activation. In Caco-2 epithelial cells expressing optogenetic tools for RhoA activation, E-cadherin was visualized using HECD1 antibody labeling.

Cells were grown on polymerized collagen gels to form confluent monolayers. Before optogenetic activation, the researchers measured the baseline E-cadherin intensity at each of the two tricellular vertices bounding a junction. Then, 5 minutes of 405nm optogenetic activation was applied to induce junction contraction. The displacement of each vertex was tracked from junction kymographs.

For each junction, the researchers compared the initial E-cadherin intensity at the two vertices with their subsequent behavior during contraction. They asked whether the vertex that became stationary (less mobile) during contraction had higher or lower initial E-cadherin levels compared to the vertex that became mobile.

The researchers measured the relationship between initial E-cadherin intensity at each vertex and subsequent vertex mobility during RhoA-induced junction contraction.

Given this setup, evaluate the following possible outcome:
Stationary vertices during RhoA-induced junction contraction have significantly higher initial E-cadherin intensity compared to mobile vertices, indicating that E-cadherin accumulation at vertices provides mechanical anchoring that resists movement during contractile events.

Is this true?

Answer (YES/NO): NO